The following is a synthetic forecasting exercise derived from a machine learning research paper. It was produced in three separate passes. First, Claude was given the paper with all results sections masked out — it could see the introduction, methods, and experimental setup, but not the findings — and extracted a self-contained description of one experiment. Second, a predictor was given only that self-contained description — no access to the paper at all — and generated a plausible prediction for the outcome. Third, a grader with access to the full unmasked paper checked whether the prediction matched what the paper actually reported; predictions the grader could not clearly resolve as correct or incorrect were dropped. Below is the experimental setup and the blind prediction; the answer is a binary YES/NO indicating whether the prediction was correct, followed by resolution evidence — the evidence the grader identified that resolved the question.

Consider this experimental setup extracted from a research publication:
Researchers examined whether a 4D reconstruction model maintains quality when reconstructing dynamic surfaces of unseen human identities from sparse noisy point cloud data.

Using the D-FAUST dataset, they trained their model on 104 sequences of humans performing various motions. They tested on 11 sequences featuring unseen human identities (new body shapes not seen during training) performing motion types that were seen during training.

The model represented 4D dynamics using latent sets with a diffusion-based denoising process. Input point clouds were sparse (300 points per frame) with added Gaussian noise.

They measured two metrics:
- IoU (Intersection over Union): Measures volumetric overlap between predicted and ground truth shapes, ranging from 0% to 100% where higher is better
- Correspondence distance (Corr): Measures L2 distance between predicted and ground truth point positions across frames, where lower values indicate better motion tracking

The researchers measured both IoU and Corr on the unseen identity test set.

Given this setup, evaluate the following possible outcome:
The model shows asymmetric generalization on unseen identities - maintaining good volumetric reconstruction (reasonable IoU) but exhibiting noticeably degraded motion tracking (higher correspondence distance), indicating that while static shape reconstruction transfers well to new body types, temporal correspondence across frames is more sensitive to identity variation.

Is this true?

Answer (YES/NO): NO